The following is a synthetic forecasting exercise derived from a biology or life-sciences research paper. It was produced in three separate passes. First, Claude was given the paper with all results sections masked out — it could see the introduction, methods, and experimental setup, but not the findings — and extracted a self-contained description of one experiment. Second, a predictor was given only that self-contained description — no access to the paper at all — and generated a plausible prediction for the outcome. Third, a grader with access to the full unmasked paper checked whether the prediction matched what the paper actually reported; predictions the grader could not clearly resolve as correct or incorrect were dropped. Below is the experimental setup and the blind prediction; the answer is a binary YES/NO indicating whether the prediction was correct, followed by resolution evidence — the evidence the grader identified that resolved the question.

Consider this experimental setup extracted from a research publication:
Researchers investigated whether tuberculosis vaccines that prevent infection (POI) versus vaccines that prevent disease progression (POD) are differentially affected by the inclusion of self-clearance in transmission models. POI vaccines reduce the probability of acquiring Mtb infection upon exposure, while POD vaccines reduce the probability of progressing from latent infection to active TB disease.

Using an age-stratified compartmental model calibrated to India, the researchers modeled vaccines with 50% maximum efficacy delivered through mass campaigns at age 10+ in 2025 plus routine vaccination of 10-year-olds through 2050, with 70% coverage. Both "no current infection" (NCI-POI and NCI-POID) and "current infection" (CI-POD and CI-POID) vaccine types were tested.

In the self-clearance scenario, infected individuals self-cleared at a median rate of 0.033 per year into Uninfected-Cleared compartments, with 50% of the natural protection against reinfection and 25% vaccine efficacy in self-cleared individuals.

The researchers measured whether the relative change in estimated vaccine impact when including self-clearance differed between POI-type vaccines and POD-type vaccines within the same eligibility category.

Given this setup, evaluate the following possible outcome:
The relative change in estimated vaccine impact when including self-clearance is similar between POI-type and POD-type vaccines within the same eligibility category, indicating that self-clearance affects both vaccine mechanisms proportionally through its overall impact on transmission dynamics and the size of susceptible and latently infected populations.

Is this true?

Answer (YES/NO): NO